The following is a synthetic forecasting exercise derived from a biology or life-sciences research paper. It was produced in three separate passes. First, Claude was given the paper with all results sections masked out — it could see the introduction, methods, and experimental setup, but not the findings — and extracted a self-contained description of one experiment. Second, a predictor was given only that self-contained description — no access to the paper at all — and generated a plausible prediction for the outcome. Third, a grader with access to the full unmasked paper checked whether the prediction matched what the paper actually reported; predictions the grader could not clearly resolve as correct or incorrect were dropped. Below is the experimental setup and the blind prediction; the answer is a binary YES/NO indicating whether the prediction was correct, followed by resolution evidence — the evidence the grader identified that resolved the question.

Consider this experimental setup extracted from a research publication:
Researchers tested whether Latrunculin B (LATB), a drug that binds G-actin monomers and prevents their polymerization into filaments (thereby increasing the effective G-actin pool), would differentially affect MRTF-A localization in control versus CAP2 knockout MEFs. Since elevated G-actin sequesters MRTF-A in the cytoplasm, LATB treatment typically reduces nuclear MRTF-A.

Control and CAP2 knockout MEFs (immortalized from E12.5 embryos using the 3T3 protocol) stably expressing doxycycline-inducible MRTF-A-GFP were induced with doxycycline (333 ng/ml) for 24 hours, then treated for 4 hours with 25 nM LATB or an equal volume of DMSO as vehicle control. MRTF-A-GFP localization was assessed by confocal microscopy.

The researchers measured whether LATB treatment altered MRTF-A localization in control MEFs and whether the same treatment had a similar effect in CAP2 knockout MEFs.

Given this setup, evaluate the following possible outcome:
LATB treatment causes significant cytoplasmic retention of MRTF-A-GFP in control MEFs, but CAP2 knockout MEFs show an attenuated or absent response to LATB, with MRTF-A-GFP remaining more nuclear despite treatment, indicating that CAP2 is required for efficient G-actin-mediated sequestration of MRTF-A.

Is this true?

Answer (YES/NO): NO